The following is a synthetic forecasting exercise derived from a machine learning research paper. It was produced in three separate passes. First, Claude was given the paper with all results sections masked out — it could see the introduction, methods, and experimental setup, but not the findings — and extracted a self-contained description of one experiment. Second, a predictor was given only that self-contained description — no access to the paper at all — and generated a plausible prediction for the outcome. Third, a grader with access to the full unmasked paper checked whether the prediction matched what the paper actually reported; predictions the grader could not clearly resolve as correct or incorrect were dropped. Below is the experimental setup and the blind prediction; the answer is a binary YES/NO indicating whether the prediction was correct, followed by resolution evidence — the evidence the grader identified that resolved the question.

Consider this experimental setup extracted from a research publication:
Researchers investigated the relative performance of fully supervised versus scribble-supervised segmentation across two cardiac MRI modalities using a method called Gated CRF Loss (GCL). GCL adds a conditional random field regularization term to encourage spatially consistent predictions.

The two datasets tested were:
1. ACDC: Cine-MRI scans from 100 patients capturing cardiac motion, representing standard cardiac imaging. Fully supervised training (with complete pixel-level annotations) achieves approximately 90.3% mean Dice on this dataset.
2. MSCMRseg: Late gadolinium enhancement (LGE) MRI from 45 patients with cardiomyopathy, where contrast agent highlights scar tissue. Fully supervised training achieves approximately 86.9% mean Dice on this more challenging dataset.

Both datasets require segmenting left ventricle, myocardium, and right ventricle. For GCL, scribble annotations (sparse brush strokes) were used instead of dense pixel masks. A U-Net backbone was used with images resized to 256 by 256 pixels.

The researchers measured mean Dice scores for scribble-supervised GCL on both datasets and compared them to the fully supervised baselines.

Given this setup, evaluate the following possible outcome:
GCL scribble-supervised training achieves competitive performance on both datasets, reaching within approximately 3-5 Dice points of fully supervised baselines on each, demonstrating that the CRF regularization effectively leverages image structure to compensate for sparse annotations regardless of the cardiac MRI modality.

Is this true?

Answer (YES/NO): NO